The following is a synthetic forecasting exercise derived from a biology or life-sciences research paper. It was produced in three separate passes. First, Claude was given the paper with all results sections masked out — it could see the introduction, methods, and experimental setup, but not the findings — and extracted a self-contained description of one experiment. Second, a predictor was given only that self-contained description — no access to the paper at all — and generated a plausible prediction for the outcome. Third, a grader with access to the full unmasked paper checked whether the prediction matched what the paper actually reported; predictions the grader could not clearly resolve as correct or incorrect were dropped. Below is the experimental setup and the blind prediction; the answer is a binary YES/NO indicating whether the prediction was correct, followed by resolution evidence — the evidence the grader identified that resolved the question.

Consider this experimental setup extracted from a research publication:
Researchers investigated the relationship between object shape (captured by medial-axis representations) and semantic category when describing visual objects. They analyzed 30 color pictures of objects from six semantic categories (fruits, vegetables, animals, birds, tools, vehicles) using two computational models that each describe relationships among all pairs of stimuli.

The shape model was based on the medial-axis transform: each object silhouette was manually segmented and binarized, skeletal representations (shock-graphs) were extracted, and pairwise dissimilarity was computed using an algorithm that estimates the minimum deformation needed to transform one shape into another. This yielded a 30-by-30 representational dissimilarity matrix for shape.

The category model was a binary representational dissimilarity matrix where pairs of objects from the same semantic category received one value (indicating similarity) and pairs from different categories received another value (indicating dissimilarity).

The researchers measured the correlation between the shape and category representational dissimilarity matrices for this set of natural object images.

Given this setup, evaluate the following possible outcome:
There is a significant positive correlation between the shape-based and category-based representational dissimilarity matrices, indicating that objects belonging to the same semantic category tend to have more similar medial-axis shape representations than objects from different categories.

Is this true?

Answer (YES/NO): NO